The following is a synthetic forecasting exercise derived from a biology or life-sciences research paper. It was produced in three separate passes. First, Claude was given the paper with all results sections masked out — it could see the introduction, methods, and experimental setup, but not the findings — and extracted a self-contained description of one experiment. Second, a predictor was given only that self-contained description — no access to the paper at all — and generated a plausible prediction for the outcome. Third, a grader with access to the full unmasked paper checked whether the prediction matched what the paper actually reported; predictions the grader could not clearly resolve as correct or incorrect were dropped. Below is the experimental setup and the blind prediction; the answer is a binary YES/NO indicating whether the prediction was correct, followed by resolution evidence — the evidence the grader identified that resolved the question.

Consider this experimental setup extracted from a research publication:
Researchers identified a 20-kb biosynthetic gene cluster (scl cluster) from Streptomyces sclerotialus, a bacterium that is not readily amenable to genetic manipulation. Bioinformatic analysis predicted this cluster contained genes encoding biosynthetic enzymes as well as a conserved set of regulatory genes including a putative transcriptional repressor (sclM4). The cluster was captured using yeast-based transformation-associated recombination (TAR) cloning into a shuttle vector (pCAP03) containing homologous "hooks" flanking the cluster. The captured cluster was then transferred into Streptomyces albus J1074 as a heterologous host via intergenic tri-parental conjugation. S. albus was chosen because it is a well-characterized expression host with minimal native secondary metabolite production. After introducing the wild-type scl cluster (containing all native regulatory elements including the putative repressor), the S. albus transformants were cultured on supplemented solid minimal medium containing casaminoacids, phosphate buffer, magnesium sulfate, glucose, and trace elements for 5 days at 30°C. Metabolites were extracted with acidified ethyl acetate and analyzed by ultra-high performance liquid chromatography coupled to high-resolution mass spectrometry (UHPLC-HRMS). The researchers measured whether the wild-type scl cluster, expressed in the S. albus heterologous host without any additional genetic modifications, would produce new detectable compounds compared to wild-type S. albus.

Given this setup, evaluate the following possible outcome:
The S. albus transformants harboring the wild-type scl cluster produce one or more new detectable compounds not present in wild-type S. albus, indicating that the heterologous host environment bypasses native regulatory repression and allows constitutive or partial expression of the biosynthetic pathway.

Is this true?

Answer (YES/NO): NO